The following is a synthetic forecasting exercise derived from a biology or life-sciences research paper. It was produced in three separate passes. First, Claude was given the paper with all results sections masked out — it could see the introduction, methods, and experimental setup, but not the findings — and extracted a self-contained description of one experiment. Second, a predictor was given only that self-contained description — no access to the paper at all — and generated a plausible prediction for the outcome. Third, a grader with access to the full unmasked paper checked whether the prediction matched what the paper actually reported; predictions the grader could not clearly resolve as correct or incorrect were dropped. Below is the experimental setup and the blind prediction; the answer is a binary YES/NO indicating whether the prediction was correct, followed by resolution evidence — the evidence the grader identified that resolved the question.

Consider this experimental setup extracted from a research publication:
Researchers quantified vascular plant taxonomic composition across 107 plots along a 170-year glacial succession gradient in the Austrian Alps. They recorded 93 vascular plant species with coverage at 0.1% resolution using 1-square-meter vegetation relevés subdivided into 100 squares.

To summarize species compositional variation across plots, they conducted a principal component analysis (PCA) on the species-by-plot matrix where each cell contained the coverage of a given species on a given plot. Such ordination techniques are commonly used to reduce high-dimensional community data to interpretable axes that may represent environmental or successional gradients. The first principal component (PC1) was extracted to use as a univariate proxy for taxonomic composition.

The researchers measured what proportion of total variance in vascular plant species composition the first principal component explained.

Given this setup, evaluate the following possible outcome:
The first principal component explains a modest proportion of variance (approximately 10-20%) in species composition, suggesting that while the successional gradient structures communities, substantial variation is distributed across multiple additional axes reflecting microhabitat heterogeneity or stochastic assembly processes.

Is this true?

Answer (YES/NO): YES